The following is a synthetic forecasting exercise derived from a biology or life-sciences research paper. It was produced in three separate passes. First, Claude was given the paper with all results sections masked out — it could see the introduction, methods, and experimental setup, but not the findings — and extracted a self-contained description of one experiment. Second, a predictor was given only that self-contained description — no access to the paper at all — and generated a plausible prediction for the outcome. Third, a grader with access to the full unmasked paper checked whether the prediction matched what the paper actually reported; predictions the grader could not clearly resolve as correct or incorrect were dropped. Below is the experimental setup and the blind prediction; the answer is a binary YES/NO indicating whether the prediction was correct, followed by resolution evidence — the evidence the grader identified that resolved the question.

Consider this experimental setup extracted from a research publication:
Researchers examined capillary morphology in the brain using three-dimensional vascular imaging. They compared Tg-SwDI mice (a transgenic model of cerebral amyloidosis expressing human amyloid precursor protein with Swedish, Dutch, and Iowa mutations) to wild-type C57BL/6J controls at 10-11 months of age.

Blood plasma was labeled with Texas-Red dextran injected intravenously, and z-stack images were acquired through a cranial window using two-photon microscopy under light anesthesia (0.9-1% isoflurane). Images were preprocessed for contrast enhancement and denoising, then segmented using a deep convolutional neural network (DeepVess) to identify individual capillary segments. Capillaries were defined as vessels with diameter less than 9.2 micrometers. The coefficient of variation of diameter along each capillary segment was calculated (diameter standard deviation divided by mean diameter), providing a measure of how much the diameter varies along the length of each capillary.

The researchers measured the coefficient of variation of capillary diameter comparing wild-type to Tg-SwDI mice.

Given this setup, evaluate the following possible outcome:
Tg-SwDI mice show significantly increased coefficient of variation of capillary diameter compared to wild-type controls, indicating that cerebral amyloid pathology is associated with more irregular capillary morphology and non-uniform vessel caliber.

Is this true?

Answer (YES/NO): YES